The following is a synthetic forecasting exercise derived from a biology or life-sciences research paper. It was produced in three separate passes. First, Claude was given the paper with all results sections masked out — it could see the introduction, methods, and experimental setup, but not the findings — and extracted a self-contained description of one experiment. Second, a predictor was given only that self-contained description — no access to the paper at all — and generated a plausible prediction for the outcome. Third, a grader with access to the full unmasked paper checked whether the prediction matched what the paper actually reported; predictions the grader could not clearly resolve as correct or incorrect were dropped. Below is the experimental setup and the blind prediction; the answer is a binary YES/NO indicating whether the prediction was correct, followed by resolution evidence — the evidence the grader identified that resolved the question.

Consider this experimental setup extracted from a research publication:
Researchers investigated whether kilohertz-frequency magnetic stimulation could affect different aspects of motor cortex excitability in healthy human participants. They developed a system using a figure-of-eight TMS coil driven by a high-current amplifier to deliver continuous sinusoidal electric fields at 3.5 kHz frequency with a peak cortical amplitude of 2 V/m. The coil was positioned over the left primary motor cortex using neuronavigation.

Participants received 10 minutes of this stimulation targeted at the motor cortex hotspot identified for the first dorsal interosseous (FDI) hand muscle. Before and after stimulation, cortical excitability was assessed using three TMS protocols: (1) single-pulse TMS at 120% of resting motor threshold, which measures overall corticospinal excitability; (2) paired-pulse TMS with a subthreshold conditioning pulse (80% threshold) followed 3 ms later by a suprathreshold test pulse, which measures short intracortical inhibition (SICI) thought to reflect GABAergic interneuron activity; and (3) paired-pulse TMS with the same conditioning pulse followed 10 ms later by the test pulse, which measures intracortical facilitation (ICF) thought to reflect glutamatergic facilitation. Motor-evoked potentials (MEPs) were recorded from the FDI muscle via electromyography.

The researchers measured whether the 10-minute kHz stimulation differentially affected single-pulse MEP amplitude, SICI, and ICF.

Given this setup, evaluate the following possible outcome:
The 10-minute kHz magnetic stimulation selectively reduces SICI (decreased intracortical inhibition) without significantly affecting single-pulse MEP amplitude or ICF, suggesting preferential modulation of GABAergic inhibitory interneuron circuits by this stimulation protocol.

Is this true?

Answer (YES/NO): NO